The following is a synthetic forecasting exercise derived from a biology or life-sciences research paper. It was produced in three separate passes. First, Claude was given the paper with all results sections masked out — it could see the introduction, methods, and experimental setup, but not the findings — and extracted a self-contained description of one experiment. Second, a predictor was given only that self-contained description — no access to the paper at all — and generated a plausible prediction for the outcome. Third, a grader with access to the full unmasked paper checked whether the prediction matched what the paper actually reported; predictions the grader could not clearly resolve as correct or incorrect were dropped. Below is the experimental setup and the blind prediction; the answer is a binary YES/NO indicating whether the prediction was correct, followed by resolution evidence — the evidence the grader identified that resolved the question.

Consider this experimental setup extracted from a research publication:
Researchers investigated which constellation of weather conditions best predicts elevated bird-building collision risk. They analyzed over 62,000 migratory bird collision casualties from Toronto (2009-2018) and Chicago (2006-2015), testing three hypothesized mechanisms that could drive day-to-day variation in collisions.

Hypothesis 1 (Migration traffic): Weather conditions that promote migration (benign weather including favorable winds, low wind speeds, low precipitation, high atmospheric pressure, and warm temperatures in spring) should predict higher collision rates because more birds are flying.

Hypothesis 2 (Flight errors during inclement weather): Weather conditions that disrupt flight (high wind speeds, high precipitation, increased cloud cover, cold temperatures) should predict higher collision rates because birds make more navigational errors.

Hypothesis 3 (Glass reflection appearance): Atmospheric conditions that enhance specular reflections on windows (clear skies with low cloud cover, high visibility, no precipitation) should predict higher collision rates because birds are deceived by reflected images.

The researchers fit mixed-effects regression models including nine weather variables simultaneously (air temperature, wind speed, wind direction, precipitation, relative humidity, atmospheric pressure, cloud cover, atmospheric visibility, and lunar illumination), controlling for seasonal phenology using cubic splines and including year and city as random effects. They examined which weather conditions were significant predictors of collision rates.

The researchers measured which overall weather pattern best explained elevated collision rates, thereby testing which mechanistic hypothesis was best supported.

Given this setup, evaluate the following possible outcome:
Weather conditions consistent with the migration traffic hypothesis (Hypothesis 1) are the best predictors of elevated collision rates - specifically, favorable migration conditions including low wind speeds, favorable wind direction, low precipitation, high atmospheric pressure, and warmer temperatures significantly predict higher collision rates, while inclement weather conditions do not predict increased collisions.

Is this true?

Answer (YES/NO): NO